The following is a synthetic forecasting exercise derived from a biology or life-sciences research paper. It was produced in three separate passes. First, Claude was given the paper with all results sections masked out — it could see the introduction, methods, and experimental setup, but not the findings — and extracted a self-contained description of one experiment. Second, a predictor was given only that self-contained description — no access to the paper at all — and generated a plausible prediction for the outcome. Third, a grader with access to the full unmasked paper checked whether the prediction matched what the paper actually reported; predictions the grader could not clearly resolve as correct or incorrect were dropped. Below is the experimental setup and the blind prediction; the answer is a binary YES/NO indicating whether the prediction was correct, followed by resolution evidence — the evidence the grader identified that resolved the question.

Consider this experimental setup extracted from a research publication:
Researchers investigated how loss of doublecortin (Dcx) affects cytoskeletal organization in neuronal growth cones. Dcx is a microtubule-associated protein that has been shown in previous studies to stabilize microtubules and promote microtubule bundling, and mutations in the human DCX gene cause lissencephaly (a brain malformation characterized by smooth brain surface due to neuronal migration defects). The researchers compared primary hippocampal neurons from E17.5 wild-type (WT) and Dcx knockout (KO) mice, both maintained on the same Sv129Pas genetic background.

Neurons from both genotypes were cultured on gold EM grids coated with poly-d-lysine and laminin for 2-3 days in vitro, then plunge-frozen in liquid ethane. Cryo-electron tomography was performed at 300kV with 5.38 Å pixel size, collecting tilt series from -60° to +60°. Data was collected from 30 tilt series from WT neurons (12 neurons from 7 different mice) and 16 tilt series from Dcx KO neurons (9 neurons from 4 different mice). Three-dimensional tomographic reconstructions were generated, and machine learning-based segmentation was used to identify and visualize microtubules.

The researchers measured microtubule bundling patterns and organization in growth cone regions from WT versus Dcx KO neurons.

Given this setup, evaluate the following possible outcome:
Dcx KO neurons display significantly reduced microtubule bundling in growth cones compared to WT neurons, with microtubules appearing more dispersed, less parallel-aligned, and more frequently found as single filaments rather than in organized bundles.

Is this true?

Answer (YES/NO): NO